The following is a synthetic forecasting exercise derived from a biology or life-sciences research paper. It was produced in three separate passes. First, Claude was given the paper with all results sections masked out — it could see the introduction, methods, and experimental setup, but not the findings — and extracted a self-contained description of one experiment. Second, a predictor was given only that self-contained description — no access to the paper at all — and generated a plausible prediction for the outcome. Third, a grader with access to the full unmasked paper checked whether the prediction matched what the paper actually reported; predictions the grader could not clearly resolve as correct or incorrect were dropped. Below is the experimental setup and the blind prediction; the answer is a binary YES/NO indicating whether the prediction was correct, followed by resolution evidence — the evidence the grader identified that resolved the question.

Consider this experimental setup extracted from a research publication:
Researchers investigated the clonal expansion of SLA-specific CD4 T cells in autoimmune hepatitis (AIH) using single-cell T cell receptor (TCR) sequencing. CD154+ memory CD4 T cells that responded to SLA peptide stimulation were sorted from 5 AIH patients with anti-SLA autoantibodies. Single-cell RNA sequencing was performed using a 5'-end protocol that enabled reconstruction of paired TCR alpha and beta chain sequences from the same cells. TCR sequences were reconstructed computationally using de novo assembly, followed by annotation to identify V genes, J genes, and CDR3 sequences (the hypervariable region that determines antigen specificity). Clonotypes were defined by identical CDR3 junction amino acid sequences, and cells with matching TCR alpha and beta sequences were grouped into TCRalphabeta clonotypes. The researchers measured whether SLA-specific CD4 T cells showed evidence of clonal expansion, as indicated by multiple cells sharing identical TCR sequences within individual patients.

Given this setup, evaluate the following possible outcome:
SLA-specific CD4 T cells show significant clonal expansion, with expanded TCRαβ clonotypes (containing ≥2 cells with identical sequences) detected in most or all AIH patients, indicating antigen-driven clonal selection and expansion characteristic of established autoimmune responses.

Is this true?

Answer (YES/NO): YES